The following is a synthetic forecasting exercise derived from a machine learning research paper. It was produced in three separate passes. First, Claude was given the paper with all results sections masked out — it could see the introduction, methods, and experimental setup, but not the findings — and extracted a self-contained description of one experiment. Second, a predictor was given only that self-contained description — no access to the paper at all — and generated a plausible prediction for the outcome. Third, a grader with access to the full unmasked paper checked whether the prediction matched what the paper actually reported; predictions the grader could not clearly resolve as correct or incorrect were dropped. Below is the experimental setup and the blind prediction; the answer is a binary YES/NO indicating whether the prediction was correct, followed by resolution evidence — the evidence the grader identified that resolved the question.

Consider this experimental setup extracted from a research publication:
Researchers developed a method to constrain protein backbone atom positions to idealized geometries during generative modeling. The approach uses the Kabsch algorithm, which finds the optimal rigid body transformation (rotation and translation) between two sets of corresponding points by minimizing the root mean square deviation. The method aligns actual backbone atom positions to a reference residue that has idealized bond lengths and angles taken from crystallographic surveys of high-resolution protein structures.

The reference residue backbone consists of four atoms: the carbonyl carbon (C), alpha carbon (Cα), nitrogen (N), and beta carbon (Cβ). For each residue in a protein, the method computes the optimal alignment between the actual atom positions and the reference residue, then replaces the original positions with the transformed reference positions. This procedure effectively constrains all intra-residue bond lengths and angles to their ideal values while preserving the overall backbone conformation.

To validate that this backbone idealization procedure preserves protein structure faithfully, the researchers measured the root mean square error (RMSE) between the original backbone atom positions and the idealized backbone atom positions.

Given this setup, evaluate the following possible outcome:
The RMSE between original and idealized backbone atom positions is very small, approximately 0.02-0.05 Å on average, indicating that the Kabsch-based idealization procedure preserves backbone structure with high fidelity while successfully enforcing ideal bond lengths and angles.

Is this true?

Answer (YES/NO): NO